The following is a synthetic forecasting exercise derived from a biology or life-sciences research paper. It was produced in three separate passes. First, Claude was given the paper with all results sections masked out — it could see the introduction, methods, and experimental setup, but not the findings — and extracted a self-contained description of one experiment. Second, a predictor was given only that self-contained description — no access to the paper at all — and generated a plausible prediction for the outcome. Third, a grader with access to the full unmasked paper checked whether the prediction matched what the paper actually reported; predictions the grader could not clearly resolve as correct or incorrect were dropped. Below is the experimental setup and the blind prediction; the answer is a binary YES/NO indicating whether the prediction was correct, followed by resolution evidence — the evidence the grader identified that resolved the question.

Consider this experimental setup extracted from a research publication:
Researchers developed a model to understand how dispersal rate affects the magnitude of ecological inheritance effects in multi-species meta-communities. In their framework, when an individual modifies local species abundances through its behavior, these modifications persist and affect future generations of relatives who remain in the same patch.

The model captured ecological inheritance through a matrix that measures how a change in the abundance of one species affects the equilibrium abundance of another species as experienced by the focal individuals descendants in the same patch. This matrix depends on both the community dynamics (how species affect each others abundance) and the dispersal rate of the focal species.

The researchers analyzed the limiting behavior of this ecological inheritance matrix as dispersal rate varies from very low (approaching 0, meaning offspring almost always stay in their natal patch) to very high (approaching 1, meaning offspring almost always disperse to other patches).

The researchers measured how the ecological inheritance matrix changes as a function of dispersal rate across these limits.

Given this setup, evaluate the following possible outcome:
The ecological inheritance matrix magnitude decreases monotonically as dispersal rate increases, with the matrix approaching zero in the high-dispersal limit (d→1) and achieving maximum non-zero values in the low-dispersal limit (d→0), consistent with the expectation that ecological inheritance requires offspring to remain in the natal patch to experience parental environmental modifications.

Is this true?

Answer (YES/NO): NO